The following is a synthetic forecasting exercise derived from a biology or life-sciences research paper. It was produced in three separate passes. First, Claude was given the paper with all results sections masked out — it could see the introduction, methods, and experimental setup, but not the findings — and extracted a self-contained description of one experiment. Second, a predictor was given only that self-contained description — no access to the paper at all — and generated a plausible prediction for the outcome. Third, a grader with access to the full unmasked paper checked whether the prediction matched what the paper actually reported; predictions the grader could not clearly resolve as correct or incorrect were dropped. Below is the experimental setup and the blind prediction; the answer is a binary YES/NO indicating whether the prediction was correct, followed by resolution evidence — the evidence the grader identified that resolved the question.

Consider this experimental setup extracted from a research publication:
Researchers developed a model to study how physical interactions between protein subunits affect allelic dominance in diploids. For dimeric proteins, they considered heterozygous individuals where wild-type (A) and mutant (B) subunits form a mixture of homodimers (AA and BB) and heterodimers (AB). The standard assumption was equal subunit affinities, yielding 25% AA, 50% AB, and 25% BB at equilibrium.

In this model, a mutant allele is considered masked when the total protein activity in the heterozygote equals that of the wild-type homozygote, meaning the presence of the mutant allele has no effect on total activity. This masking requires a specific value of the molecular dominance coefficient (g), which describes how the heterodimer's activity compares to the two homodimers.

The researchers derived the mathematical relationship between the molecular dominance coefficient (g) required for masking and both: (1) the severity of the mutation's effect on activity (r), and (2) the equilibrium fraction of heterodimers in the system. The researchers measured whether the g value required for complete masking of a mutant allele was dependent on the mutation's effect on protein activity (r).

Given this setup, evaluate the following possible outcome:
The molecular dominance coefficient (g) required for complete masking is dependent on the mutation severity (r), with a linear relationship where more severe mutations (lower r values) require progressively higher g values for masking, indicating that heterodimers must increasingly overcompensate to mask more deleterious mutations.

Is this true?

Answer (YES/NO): NO